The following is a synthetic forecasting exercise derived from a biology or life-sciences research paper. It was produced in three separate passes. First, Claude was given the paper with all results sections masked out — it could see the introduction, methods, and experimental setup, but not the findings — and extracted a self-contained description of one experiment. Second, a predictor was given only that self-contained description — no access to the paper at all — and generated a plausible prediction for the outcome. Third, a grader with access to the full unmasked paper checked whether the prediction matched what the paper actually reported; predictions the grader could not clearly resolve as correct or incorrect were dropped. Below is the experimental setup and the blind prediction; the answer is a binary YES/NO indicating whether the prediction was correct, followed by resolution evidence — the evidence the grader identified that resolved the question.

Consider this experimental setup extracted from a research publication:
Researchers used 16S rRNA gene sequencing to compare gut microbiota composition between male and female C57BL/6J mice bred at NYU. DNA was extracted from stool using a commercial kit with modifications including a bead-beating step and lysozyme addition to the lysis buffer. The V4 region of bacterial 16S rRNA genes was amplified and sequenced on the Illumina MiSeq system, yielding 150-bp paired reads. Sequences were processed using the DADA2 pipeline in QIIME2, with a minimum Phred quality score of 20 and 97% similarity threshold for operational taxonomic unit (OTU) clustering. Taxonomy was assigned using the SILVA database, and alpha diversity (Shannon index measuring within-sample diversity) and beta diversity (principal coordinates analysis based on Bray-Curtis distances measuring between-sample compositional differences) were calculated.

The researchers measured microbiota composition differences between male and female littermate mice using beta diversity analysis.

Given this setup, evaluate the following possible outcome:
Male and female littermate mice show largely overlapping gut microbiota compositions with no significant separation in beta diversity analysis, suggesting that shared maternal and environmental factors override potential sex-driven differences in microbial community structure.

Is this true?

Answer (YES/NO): YES